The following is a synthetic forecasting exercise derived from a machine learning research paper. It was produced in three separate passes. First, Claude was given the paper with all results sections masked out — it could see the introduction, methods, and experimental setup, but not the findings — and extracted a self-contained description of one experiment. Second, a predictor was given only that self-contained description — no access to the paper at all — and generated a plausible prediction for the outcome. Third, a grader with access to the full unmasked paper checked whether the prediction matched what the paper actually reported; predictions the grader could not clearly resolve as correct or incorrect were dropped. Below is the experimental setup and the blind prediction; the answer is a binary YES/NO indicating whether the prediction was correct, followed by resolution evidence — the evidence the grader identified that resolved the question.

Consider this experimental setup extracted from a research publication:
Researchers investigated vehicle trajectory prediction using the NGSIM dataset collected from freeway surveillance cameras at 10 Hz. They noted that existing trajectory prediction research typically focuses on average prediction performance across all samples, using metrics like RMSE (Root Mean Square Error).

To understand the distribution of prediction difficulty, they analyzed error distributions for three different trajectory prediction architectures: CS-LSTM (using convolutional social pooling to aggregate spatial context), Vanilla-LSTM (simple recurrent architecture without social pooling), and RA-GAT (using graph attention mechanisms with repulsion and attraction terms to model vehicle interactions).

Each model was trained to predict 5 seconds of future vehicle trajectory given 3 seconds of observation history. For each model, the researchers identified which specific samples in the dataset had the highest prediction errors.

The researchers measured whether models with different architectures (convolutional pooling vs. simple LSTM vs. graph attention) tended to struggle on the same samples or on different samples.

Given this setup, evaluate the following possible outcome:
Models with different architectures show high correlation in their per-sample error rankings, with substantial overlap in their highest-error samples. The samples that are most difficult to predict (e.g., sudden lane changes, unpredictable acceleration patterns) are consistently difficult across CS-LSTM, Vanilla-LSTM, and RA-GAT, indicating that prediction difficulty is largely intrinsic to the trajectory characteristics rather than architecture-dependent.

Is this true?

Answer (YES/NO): YES